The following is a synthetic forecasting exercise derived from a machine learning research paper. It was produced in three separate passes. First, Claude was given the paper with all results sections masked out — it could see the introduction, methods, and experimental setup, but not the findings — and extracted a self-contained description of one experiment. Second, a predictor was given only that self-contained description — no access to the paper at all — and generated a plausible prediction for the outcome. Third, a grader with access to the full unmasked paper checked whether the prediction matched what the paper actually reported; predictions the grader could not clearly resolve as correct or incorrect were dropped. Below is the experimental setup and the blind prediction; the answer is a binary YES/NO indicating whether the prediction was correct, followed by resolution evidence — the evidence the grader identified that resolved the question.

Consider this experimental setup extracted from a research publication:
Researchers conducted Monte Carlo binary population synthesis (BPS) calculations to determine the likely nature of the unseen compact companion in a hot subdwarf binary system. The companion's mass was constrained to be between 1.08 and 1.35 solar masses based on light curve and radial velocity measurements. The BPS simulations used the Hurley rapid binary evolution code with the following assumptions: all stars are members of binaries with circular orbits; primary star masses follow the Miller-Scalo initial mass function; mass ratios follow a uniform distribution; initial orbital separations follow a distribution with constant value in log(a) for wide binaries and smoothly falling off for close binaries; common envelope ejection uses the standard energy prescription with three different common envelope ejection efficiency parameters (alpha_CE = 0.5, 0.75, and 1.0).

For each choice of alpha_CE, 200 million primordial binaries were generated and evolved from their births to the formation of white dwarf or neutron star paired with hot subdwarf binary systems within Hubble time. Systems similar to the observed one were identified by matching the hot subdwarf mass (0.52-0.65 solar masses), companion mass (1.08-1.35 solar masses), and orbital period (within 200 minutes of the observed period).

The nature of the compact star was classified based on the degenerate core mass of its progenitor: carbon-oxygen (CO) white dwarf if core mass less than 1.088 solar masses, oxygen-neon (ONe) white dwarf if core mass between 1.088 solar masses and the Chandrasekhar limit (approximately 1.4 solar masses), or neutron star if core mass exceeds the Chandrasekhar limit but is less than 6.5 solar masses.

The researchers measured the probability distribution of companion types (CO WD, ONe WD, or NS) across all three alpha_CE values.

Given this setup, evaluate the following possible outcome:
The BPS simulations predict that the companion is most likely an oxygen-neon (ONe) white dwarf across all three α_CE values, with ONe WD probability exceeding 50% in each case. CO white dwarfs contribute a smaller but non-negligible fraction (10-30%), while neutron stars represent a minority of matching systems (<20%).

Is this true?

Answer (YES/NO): NO